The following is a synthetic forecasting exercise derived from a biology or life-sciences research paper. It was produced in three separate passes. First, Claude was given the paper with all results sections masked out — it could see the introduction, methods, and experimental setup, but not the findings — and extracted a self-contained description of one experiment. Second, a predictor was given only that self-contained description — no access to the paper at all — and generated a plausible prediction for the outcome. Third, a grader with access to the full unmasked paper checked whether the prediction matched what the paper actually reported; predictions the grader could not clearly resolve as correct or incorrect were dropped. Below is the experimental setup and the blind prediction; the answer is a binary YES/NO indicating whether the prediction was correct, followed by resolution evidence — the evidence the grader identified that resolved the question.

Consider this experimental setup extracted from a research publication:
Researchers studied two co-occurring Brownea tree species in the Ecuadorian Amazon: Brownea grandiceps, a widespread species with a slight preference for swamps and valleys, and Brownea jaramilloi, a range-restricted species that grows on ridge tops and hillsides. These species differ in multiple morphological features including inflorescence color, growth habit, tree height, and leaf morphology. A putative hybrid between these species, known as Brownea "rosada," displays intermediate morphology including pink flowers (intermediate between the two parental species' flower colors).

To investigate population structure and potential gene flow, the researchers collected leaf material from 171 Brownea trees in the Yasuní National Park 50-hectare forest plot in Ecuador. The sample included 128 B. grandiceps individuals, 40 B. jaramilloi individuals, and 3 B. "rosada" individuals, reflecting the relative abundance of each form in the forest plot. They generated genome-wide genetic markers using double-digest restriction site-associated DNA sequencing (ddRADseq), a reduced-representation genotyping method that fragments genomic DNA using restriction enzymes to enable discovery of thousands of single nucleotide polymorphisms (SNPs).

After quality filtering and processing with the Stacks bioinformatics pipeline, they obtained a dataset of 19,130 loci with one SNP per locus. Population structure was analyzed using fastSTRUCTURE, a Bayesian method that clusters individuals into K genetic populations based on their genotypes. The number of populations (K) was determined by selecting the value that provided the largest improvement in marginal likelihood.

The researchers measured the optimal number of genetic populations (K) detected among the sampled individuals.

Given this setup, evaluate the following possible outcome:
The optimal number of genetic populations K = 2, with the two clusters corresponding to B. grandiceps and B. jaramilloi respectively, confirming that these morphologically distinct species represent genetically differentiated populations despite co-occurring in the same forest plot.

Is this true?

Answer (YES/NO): YES